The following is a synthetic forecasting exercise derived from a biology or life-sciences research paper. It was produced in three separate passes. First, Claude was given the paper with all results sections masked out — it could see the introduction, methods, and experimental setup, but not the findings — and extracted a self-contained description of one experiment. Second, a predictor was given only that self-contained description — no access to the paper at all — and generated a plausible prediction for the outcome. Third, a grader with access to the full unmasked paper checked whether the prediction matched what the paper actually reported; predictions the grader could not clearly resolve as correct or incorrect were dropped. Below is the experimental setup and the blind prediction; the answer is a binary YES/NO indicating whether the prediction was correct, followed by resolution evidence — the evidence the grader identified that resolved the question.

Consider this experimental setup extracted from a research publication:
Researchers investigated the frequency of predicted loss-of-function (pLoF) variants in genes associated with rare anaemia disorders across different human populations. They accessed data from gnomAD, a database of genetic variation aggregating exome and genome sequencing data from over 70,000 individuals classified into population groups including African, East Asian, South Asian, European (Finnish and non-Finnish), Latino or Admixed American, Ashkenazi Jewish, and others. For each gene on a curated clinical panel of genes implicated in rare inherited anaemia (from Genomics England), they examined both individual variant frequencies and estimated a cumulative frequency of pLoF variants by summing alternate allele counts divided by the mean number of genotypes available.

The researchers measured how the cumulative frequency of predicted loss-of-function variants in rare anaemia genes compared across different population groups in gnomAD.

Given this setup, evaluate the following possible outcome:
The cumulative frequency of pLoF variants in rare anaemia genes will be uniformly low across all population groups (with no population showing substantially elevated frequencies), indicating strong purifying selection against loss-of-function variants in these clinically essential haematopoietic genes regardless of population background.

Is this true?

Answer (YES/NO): NO